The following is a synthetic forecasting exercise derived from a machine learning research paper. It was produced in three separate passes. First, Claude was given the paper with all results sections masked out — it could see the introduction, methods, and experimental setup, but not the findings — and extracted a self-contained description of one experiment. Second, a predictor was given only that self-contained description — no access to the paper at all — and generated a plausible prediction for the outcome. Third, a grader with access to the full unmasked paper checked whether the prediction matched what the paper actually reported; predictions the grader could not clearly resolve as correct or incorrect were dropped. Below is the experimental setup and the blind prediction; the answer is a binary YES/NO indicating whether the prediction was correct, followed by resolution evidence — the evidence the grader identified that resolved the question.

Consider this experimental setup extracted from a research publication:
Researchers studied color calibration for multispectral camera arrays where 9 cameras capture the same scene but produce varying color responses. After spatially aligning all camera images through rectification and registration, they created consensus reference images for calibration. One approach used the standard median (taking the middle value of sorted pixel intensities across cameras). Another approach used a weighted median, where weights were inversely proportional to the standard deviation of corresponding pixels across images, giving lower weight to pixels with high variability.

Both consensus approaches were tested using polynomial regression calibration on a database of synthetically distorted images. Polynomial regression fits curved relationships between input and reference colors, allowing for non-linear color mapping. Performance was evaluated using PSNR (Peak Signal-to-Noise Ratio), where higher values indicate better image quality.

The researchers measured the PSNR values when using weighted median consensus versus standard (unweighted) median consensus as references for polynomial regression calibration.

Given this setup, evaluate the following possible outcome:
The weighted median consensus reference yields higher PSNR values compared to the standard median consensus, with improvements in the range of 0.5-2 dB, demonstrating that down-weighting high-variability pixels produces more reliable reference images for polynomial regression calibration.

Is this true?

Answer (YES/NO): NO